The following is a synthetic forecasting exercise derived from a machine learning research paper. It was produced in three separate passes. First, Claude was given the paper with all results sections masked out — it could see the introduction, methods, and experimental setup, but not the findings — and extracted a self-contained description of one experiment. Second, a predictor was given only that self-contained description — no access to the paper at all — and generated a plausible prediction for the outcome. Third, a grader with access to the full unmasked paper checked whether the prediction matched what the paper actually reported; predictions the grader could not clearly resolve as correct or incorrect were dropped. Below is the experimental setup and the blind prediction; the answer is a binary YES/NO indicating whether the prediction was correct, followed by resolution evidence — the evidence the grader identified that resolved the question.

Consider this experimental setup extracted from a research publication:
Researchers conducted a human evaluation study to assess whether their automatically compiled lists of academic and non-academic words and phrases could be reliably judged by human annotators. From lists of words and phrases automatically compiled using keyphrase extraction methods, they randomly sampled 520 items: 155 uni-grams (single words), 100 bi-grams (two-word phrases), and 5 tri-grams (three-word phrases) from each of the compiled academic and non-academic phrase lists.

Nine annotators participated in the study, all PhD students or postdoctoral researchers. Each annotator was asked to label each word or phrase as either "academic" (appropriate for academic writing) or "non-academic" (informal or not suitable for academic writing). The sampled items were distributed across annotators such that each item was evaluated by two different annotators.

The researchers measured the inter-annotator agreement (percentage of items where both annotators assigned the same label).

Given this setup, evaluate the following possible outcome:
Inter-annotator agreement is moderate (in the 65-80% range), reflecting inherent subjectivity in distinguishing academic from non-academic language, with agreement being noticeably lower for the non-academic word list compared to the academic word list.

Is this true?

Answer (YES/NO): NO